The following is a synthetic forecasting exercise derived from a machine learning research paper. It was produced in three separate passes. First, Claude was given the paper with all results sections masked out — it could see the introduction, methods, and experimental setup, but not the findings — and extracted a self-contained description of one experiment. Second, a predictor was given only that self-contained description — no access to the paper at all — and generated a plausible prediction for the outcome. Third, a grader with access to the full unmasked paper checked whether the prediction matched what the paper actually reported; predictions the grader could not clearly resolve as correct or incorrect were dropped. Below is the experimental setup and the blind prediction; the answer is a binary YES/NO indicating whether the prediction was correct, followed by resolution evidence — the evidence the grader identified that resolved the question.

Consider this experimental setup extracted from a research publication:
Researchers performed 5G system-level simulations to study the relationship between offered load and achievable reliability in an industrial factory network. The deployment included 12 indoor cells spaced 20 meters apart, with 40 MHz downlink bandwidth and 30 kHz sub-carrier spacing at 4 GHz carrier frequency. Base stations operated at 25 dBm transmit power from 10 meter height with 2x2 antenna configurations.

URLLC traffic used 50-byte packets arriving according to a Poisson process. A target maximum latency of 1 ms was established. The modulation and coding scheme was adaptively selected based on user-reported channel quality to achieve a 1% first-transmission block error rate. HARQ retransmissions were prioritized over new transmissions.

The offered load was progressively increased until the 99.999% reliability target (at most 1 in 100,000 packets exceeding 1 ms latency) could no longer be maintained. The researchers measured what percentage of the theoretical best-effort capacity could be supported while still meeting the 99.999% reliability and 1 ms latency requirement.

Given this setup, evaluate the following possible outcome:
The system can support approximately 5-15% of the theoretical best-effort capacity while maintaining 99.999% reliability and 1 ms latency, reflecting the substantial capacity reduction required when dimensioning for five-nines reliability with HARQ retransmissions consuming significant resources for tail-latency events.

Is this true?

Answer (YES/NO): NO